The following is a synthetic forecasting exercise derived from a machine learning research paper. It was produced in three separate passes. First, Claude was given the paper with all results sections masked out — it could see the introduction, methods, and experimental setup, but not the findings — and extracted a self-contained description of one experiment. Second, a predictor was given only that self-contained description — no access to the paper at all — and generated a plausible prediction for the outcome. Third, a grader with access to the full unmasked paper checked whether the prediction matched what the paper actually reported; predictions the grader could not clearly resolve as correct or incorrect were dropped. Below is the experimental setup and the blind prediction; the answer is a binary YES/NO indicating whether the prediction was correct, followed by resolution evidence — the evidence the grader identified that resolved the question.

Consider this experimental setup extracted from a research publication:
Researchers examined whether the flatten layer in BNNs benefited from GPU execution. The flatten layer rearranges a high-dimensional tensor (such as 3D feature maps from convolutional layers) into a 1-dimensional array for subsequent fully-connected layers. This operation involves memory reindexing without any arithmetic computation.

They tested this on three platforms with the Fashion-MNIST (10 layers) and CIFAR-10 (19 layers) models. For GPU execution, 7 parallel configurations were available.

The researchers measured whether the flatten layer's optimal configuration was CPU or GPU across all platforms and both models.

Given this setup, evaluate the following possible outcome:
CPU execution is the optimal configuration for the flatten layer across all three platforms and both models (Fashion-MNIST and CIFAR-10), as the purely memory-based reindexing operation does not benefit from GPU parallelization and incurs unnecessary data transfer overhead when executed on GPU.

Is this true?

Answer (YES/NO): YES